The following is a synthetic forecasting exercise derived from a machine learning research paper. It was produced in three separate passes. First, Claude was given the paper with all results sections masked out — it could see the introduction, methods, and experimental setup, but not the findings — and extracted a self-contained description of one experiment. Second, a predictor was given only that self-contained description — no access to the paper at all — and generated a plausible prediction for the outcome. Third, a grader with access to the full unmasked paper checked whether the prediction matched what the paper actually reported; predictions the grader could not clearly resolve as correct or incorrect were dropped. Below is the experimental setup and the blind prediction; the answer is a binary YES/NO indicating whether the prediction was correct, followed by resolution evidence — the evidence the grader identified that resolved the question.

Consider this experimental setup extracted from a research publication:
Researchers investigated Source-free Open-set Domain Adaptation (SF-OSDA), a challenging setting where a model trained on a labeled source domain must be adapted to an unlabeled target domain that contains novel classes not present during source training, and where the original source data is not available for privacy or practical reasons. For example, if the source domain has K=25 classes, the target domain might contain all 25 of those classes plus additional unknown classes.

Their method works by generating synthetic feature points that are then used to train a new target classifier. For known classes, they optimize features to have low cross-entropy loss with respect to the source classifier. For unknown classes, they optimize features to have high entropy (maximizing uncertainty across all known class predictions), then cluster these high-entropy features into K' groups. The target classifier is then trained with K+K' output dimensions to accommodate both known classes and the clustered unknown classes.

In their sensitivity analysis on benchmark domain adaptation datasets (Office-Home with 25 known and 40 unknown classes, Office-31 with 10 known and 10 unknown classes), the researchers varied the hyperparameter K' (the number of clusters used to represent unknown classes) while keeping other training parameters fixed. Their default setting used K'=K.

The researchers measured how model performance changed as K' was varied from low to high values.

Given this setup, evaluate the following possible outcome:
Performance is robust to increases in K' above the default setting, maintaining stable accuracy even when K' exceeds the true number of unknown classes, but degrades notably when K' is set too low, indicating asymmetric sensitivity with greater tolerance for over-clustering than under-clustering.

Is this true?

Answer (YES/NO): YES